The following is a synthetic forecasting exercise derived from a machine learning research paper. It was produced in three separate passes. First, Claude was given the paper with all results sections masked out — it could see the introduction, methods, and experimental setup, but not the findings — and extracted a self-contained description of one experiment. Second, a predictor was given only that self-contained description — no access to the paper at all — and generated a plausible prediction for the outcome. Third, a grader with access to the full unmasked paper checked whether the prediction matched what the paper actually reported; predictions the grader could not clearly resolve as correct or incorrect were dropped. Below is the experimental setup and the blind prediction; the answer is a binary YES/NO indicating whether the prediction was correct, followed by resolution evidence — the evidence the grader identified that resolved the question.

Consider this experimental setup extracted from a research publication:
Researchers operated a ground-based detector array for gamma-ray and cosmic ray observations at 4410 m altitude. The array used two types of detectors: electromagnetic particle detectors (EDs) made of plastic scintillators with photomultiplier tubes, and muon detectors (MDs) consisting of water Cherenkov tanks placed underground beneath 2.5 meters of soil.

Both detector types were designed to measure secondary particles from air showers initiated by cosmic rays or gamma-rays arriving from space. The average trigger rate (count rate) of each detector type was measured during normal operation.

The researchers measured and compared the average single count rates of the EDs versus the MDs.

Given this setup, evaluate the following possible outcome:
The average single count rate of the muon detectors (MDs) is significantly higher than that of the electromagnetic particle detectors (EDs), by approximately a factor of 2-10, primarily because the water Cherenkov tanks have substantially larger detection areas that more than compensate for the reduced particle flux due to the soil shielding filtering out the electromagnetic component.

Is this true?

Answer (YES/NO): YES